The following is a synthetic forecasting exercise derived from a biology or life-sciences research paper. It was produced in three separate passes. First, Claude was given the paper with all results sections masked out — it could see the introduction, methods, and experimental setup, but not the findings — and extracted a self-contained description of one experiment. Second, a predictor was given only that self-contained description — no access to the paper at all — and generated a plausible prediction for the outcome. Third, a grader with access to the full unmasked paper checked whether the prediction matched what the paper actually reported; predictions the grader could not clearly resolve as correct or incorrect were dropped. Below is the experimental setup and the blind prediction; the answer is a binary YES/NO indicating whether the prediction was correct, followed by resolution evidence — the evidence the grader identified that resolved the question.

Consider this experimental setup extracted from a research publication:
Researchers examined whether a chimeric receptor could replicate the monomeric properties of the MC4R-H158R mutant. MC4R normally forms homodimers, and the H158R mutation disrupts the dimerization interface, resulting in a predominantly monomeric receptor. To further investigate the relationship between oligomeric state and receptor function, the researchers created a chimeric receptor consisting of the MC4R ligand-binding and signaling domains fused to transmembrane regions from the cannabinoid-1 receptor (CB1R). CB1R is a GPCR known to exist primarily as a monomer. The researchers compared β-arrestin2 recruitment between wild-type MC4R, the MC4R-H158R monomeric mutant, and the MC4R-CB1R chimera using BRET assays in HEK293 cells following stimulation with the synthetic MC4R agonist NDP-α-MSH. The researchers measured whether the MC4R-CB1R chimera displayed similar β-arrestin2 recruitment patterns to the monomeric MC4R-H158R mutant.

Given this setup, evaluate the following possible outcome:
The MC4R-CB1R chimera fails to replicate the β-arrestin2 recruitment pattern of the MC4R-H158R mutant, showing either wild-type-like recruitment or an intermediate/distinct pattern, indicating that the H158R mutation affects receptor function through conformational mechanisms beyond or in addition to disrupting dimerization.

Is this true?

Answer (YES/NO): NO